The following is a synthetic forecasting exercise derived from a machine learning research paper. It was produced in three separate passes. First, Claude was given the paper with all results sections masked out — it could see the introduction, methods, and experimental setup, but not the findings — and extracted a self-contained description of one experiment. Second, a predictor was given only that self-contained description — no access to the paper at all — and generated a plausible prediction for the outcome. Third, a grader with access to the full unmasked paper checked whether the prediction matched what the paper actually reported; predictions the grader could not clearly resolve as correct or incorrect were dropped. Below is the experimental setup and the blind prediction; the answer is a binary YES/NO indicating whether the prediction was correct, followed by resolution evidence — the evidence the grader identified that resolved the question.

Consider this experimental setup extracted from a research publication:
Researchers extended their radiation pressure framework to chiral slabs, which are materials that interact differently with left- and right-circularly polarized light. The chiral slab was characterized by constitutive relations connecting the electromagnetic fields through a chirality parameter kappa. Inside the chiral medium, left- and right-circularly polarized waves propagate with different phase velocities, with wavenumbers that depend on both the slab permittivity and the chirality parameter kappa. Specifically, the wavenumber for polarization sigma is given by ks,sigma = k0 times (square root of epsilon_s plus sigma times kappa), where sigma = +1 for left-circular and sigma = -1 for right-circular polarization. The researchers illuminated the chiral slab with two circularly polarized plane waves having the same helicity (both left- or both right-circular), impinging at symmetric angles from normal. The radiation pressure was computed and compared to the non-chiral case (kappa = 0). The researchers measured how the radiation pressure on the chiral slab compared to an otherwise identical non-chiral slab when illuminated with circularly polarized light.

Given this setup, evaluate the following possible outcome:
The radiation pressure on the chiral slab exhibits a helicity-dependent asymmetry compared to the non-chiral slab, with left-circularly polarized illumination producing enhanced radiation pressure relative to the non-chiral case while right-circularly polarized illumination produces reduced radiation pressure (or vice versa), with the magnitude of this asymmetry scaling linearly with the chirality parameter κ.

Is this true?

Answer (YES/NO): YES